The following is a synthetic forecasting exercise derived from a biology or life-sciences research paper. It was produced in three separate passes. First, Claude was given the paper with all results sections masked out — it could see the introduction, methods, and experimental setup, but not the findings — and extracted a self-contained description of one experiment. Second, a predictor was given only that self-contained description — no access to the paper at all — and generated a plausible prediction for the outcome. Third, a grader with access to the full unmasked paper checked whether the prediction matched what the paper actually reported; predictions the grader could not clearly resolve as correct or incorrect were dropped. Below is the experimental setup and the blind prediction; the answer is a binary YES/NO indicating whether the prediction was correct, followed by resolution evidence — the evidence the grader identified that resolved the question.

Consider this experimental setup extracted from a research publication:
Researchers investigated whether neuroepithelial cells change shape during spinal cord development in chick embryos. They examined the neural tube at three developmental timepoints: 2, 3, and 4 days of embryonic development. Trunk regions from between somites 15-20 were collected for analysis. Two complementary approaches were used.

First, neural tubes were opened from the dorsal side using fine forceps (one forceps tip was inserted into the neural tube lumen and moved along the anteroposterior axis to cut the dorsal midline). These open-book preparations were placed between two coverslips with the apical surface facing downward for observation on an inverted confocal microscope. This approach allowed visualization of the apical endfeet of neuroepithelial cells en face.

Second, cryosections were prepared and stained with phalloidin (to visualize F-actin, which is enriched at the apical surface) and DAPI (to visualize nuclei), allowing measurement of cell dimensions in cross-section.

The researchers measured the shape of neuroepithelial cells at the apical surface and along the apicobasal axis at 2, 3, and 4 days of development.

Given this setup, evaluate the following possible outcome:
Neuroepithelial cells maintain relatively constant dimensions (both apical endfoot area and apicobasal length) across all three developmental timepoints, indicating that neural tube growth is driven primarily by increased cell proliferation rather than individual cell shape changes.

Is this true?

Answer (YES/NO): NO